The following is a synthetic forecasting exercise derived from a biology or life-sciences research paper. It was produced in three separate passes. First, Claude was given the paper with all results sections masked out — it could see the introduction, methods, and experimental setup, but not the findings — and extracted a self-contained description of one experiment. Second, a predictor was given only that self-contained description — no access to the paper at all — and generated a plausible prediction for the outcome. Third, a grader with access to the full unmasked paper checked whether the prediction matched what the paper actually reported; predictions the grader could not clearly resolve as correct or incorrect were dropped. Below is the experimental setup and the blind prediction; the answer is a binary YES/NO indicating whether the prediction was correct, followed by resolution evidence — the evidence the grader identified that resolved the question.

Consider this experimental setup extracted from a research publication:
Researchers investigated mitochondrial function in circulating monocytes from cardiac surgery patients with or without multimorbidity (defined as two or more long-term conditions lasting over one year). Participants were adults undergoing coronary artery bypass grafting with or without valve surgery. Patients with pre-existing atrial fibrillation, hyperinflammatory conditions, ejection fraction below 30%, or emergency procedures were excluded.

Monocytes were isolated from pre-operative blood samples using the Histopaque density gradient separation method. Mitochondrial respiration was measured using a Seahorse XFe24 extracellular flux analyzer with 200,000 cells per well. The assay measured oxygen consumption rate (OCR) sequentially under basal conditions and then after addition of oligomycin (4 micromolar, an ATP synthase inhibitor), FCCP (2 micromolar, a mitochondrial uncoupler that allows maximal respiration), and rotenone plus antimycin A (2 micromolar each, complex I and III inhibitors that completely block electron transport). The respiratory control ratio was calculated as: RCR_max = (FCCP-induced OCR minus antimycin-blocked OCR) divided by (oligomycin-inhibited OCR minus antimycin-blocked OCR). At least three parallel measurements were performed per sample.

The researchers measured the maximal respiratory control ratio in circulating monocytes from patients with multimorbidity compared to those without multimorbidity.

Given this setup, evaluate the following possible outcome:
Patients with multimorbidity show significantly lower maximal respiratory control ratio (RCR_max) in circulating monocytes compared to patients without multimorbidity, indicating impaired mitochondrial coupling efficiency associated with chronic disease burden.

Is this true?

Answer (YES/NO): YES